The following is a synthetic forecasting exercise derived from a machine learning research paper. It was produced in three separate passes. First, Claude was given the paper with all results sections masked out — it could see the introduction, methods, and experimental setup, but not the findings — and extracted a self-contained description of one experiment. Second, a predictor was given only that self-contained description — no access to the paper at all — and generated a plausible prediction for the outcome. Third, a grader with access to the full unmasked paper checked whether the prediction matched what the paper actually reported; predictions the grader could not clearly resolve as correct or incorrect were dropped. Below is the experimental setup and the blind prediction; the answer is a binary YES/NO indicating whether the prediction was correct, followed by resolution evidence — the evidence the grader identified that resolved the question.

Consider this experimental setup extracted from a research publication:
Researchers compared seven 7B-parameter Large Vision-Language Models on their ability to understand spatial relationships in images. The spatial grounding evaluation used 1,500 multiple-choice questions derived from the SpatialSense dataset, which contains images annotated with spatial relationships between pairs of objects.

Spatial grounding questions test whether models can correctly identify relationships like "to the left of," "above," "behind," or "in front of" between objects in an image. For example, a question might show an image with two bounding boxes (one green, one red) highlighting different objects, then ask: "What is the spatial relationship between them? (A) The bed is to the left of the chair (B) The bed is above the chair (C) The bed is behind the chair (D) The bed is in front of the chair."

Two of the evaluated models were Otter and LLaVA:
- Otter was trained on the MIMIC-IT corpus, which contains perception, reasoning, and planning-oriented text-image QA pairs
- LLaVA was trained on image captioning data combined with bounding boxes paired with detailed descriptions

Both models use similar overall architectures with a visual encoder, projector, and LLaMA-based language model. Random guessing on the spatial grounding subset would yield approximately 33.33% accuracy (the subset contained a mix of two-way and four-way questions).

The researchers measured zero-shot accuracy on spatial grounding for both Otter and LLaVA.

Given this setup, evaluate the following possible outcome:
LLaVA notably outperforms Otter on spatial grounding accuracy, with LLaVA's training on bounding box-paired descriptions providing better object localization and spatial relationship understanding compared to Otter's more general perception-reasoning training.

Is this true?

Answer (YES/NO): NO